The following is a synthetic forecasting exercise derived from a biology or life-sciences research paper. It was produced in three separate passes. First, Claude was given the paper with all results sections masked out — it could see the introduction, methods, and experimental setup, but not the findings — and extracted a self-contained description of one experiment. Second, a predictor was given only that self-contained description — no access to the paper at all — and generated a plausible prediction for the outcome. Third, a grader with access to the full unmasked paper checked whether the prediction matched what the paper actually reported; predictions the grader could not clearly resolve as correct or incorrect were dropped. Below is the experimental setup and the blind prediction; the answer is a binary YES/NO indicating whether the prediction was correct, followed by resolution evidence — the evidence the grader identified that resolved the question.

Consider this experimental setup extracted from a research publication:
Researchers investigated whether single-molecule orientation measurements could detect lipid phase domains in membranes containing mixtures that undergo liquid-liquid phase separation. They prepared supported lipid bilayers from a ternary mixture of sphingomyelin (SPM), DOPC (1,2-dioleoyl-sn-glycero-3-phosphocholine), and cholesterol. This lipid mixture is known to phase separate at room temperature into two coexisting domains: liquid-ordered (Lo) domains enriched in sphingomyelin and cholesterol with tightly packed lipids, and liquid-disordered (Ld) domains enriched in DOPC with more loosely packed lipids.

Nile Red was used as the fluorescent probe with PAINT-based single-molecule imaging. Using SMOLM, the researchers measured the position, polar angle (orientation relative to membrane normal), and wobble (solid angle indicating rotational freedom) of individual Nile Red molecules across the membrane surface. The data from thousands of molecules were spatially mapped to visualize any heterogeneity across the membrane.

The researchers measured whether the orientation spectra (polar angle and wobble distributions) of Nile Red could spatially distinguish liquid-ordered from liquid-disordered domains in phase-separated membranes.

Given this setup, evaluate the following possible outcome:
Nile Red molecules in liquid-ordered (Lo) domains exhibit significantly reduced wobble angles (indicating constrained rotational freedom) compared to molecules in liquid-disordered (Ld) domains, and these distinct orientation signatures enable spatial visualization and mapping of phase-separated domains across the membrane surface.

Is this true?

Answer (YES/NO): YES